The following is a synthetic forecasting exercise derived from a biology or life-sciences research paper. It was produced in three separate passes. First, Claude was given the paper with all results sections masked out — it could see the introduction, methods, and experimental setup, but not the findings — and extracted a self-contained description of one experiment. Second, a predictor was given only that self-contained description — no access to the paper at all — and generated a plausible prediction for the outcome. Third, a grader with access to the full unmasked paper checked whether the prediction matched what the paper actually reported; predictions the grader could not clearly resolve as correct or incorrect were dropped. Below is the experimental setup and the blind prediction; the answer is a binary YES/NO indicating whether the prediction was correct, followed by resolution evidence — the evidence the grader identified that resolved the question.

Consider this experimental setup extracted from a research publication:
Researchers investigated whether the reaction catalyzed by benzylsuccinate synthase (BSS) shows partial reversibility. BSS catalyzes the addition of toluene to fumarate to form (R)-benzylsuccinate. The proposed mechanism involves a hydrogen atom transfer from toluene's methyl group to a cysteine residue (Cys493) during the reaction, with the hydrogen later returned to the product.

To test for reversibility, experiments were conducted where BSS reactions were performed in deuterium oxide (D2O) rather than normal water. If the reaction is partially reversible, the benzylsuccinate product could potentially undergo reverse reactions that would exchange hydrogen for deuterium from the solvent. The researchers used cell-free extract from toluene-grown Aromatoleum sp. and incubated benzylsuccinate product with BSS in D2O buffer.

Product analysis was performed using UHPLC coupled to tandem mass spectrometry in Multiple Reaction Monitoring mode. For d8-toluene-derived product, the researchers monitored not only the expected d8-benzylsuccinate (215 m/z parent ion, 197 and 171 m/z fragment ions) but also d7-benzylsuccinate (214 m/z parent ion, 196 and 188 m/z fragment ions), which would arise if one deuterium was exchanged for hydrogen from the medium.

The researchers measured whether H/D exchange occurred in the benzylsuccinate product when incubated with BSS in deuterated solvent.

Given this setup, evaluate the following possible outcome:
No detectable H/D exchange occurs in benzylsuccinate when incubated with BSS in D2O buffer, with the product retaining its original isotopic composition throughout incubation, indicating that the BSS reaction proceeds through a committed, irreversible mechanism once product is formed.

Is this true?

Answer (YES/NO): NO